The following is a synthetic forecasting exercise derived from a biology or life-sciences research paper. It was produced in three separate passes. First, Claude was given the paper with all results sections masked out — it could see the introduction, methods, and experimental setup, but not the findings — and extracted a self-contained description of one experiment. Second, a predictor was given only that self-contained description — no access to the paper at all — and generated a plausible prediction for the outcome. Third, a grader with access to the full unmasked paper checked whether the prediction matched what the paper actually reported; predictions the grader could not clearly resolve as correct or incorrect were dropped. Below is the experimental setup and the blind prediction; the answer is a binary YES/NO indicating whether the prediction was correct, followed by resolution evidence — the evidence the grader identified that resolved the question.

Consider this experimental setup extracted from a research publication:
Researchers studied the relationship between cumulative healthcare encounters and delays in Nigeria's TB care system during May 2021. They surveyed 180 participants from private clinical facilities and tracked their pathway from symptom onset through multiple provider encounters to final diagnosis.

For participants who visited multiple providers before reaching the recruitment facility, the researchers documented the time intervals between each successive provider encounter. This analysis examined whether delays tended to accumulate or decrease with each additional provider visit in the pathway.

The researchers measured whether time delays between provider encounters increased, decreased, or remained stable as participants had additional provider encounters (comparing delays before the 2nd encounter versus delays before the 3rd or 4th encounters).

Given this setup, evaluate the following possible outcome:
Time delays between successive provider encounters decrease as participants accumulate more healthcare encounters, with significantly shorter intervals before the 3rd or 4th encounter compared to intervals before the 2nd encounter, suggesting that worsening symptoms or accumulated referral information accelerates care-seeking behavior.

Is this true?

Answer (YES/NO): NO